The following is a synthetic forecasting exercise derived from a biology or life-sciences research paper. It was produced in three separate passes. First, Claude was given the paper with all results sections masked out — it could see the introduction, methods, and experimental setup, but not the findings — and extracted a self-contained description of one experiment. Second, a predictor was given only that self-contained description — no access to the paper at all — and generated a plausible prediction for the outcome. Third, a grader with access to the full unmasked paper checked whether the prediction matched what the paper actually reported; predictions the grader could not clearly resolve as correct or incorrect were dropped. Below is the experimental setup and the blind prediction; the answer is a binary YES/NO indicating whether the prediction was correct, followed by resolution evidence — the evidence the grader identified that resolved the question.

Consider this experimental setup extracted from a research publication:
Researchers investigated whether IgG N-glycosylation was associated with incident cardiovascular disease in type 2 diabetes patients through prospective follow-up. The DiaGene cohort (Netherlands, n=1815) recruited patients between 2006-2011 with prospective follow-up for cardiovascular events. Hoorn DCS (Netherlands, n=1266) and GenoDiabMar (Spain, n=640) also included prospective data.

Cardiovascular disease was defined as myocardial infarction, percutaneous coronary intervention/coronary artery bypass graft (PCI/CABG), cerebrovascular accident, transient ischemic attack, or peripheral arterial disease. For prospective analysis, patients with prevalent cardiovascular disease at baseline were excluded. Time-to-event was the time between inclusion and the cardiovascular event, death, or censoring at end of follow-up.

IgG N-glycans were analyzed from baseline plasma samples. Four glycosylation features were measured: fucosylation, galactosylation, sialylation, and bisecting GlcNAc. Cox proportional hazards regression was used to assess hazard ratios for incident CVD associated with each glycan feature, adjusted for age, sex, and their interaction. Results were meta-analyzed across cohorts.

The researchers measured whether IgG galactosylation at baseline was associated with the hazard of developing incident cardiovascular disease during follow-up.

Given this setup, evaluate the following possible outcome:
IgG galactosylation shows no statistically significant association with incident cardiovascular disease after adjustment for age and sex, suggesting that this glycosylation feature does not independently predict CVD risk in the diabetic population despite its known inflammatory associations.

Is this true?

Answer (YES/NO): YES